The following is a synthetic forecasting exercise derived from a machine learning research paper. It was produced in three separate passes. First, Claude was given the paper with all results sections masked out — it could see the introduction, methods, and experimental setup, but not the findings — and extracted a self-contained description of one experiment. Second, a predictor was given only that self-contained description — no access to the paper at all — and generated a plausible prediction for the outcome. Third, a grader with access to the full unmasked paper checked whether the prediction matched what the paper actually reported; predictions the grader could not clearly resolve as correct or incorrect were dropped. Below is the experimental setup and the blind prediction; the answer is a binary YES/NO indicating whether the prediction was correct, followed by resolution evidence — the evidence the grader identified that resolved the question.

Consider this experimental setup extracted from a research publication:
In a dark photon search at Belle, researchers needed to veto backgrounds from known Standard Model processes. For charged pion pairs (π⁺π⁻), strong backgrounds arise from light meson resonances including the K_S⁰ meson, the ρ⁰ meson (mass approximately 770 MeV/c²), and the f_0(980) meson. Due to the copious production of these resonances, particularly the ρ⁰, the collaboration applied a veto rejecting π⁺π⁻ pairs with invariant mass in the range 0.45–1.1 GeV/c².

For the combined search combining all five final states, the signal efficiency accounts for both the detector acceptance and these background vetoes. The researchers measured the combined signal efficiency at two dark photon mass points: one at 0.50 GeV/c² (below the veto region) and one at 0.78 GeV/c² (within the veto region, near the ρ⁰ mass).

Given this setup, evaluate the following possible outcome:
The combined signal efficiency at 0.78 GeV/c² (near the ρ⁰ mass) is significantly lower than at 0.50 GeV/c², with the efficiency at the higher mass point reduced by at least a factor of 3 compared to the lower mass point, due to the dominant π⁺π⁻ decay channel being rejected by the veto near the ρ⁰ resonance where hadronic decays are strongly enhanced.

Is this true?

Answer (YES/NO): YES